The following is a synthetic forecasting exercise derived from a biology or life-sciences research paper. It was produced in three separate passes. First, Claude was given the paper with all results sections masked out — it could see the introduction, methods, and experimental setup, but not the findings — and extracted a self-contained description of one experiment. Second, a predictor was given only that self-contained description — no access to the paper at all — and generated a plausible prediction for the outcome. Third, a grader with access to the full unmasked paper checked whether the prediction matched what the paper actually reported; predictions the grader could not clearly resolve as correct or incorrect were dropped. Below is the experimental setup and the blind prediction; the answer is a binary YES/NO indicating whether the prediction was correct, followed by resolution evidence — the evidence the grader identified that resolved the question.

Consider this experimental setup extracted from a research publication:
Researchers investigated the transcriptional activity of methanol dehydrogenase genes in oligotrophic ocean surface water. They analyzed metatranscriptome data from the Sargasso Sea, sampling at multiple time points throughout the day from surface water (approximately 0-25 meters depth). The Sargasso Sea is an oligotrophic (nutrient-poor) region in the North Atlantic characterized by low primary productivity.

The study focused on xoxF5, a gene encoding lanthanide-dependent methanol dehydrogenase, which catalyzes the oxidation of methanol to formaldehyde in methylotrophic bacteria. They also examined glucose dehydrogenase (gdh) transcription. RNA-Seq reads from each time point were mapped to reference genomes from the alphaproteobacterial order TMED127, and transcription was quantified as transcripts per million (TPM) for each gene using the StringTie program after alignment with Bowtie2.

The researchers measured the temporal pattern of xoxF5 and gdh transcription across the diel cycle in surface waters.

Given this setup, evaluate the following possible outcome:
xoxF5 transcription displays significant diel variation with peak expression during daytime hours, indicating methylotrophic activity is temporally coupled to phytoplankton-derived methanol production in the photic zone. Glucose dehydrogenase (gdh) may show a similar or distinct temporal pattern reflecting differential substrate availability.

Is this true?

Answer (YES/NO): YES